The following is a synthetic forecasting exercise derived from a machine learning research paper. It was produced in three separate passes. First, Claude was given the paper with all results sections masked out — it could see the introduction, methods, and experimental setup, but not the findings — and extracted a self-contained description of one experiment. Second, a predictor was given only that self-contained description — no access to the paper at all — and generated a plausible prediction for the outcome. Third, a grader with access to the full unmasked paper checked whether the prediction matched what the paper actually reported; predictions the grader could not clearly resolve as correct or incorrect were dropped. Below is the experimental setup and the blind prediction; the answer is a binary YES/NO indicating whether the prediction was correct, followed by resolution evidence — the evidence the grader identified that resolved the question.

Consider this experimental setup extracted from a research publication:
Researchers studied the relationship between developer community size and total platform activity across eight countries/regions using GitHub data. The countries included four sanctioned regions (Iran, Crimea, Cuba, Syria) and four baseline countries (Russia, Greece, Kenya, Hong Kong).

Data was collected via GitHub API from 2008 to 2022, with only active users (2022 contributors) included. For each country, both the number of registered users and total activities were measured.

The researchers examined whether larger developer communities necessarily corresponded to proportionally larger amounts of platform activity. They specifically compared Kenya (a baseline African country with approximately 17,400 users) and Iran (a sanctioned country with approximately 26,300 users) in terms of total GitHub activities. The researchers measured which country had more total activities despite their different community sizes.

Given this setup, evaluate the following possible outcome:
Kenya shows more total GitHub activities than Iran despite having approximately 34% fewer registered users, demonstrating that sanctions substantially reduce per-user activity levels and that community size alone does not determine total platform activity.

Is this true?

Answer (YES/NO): NO